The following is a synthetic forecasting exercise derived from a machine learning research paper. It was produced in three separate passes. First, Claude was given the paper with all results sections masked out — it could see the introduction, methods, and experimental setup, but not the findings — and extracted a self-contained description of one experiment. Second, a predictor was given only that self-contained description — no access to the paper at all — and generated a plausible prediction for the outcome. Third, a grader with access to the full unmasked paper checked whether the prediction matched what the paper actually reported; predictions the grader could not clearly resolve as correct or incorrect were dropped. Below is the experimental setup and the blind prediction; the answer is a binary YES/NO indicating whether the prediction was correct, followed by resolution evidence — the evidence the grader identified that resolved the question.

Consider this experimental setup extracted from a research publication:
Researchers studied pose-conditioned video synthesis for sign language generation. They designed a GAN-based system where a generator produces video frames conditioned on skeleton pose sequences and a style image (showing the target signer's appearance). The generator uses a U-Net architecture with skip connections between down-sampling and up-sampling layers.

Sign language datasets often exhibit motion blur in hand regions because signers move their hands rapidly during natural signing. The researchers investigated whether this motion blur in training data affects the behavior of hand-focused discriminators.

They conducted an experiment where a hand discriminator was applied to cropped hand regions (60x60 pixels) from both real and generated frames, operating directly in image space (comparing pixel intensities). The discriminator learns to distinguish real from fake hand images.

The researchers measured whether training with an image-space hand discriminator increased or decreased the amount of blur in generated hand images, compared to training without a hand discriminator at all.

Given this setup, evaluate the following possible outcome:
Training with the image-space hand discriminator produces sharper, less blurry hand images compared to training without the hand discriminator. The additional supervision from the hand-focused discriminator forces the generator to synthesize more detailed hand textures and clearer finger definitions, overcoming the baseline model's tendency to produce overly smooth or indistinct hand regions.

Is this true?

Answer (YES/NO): NO